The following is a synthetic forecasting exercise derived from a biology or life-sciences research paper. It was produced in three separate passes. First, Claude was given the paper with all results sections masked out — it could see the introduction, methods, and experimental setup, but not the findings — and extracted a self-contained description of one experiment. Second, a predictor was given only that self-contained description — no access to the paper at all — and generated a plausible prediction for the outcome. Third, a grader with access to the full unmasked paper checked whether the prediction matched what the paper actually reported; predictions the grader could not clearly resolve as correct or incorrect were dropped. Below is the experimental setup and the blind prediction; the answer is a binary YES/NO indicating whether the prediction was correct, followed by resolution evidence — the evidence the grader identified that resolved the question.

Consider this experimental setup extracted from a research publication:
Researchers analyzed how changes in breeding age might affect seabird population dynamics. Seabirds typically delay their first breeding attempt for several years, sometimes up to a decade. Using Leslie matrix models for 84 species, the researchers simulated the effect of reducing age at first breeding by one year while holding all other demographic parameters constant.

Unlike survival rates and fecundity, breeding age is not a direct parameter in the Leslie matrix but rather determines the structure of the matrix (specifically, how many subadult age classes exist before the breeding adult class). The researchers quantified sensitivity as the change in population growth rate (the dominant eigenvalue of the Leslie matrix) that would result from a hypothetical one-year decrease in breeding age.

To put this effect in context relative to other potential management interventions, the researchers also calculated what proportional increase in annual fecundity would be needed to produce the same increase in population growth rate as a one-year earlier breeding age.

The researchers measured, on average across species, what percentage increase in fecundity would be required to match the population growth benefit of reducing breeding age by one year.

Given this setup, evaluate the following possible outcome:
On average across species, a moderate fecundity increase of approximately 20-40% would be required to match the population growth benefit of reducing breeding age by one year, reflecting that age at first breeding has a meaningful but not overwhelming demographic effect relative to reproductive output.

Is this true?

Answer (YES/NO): YES